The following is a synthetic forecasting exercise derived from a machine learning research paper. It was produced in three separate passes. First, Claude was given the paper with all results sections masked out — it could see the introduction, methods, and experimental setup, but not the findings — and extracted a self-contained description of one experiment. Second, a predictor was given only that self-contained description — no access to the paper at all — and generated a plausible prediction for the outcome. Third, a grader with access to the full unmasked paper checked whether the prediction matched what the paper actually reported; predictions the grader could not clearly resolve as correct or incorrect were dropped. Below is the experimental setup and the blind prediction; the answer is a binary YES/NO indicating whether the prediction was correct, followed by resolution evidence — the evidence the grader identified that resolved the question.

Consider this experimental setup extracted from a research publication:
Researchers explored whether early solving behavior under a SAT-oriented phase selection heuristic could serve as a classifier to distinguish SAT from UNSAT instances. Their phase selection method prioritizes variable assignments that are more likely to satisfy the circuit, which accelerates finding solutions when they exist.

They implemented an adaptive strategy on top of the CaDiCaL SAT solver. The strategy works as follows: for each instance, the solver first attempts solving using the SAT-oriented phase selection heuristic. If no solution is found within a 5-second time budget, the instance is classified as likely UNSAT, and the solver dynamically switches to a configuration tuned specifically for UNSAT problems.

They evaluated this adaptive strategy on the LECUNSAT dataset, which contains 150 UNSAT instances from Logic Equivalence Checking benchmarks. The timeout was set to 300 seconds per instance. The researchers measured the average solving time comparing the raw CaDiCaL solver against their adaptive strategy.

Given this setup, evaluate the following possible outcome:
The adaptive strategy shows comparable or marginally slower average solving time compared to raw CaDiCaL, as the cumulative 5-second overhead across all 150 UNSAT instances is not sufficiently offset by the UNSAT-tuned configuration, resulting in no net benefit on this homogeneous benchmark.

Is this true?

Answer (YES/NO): NO